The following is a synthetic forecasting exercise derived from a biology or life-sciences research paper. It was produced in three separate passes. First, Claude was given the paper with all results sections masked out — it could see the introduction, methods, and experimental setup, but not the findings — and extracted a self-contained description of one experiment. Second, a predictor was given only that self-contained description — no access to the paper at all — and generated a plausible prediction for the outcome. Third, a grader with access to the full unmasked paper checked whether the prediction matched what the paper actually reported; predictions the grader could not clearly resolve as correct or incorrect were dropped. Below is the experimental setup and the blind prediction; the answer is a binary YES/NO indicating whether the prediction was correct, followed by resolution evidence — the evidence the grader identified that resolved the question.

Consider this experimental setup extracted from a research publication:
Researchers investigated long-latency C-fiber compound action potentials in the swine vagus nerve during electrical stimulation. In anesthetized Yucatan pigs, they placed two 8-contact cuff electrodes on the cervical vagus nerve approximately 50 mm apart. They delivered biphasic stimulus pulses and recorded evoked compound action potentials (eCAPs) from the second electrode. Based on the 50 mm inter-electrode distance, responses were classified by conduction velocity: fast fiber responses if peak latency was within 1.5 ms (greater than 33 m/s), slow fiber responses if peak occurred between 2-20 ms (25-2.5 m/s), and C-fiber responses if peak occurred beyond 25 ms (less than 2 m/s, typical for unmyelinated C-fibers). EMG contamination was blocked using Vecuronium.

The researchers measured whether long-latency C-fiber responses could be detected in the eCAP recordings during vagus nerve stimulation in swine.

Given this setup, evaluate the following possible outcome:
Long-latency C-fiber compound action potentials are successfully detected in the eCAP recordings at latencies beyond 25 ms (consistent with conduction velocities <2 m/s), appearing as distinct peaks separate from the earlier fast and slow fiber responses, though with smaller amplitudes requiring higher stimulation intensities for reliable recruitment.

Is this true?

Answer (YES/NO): NO